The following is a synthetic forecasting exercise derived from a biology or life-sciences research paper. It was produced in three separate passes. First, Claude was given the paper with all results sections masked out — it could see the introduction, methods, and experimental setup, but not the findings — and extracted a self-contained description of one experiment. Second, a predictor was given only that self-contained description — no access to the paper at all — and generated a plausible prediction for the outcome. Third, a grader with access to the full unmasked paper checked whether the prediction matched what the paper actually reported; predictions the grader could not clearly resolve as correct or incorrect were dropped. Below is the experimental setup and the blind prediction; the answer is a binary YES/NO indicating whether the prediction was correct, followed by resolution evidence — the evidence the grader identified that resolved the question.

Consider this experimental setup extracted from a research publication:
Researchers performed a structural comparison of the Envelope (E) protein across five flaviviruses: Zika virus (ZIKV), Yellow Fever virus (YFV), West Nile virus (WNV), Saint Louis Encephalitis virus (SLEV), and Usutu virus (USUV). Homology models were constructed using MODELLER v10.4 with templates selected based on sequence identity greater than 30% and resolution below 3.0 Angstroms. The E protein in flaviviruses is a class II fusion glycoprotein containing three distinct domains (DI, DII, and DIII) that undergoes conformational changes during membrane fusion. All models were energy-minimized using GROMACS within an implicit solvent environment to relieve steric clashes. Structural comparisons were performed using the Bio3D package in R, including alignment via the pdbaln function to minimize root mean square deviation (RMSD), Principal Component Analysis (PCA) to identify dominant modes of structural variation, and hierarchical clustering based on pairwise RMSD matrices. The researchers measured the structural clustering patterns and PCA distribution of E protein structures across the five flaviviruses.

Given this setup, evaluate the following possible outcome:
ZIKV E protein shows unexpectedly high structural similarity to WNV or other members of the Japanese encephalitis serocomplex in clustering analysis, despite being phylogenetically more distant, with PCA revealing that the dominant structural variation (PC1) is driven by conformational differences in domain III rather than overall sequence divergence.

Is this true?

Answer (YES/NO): NO